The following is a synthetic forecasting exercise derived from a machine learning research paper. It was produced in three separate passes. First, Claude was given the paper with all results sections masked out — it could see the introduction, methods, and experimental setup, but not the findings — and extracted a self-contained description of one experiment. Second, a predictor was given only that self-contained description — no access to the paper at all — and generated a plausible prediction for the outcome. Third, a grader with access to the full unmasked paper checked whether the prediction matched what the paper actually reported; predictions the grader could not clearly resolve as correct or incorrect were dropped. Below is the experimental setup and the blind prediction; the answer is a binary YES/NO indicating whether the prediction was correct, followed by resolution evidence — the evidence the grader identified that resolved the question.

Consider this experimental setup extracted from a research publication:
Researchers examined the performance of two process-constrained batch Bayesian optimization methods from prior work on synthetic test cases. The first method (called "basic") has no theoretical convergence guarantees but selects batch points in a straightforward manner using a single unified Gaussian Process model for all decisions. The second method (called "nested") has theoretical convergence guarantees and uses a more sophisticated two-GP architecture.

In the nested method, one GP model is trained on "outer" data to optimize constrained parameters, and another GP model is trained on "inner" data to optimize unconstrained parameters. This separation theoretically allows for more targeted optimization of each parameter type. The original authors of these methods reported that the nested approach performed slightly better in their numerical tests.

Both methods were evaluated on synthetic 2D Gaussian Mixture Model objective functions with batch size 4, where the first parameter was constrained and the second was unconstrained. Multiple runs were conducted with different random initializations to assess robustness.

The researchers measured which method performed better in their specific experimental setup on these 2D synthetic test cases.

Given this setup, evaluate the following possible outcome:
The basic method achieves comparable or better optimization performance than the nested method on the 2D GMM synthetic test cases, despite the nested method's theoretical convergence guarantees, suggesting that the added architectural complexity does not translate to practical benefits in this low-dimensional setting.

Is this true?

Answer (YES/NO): YES